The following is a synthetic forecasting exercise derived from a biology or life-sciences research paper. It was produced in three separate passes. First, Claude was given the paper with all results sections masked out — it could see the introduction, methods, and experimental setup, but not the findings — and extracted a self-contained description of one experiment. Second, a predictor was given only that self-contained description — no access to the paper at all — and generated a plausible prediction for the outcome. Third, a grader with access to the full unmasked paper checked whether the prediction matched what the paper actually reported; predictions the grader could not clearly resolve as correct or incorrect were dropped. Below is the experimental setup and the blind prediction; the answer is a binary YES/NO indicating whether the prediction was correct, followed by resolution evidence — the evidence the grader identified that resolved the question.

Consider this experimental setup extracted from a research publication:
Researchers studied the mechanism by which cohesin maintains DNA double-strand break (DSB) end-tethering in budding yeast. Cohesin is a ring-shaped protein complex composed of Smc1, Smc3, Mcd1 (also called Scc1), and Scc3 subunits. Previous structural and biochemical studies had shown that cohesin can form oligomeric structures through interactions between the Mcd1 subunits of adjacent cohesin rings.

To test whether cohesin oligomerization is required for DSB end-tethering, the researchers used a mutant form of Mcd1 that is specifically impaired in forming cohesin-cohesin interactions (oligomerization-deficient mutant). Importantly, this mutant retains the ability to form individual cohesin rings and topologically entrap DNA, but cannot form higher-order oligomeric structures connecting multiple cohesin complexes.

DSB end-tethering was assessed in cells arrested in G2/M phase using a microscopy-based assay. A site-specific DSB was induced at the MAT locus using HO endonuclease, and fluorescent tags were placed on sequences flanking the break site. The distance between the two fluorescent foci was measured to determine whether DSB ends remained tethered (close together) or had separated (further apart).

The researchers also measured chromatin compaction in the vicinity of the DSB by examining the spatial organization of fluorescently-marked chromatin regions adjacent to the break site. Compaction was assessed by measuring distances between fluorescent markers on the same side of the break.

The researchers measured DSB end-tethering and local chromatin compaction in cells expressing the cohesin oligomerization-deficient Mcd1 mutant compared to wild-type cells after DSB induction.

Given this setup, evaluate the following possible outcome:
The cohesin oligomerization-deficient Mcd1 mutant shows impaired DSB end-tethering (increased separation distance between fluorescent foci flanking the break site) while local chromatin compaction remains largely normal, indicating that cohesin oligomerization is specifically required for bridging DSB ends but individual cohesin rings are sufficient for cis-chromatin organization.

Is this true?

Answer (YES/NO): YES